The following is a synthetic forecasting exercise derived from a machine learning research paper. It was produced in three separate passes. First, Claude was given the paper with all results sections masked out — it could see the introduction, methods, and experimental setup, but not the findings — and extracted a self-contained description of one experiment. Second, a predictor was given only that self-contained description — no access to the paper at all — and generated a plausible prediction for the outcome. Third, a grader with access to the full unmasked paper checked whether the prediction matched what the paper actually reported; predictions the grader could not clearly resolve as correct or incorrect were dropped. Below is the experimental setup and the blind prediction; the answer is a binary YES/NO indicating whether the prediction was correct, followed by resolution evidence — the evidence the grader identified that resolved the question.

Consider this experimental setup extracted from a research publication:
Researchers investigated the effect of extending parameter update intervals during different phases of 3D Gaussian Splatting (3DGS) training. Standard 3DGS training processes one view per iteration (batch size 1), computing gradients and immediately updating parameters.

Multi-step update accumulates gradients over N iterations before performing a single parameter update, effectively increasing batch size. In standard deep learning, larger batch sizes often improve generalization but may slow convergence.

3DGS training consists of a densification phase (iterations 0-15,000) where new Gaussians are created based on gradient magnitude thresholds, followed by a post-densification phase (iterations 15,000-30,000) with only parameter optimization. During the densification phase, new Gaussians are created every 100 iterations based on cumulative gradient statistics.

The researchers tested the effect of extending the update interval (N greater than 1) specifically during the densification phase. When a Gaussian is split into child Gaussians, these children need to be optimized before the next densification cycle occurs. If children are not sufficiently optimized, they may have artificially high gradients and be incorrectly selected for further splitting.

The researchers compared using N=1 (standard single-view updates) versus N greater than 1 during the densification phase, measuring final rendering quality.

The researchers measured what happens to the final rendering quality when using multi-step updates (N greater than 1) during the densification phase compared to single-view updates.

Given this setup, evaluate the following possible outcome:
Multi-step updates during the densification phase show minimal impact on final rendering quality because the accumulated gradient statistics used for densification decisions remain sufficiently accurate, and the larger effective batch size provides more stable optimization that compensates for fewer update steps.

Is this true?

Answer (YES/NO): NO